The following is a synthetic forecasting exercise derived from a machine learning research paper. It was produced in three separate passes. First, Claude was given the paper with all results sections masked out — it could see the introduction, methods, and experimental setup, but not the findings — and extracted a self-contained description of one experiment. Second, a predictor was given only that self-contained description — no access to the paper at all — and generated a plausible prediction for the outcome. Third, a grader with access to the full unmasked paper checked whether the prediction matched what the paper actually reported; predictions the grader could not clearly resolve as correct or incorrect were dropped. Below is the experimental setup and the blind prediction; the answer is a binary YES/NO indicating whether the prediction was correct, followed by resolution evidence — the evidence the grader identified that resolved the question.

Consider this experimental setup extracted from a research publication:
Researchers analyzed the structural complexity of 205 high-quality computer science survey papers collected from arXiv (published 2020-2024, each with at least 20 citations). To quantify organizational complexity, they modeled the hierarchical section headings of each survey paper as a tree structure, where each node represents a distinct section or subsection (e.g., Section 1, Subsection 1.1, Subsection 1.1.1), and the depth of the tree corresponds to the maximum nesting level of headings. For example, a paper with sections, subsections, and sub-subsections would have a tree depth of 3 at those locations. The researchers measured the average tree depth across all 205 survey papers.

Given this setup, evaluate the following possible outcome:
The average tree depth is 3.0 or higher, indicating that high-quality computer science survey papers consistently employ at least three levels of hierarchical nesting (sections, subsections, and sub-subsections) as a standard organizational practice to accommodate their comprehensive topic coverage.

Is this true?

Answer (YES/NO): YES